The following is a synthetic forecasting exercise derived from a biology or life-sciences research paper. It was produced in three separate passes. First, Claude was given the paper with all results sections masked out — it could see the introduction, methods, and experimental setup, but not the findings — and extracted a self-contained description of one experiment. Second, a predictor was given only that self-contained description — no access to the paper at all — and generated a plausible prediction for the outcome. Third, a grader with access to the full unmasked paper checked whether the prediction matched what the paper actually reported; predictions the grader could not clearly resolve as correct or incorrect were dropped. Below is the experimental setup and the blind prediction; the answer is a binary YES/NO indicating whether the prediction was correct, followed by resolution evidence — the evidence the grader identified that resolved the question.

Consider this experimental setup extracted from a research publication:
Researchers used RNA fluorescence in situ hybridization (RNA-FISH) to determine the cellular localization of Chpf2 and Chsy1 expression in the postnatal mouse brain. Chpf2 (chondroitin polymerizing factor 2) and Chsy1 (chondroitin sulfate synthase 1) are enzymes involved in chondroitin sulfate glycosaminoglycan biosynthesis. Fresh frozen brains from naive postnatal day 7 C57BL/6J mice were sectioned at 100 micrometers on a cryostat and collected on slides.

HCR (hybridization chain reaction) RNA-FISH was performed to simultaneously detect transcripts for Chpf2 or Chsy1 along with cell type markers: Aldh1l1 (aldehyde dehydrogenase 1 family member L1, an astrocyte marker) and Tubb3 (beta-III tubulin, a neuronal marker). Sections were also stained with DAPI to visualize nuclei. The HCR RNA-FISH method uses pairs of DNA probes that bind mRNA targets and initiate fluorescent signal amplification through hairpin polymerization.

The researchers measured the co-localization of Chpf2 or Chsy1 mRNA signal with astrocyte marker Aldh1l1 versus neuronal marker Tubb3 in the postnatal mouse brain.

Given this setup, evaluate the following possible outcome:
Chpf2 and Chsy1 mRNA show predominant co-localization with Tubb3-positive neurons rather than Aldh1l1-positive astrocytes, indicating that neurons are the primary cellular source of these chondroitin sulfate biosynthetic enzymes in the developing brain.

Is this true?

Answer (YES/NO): NO